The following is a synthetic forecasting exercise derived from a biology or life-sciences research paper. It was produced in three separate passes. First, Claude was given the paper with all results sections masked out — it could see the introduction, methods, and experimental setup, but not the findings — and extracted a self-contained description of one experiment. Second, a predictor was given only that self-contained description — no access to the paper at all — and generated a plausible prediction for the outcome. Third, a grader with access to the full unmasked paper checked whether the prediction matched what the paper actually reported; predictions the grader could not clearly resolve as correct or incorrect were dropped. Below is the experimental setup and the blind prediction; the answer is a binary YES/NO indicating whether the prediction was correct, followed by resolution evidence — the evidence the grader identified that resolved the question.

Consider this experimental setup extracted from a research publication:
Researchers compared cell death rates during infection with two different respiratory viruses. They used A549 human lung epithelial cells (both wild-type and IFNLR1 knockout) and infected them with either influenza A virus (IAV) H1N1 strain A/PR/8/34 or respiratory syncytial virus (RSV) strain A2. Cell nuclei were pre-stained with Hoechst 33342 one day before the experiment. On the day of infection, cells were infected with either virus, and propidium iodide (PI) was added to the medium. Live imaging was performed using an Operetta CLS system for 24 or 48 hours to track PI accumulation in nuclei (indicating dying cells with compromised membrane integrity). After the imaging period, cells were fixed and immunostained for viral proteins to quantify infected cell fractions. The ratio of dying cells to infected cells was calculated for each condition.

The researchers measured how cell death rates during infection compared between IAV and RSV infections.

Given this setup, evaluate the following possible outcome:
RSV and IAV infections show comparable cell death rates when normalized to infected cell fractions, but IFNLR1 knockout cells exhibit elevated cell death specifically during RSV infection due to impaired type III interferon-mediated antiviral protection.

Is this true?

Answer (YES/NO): NO